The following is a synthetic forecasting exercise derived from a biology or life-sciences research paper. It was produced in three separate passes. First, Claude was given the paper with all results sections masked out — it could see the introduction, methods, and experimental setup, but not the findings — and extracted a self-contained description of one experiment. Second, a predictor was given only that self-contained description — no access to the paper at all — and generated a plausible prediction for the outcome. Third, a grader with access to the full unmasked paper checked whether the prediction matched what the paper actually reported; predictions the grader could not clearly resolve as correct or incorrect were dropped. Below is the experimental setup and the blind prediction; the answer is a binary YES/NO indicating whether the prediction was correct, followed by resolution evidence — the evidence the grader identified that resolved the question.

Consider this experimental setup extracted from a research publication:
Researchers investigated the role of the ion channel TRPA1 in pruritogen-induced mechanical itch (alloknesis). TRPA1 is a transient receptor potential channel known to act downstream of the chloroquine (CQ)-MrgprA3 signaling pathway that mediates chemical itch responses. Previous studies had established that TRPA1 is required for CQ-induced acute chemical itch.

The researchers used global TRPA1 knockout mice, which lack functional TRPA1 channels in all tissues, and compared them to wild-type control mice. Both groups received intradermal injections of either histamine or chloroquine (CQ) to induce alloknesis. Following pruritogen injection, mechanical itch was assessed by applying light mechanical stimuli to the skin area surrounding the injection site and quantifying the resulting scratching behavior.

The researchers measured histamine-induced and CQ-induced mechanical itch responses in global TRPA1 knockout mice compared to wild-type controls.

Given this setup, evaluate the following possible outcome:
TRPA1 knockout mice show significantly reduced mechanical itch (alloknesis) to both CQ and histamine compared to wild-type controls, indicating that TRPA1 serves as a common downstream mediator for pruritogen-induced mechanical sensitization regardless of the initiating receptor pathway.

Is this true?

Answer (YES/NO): NO